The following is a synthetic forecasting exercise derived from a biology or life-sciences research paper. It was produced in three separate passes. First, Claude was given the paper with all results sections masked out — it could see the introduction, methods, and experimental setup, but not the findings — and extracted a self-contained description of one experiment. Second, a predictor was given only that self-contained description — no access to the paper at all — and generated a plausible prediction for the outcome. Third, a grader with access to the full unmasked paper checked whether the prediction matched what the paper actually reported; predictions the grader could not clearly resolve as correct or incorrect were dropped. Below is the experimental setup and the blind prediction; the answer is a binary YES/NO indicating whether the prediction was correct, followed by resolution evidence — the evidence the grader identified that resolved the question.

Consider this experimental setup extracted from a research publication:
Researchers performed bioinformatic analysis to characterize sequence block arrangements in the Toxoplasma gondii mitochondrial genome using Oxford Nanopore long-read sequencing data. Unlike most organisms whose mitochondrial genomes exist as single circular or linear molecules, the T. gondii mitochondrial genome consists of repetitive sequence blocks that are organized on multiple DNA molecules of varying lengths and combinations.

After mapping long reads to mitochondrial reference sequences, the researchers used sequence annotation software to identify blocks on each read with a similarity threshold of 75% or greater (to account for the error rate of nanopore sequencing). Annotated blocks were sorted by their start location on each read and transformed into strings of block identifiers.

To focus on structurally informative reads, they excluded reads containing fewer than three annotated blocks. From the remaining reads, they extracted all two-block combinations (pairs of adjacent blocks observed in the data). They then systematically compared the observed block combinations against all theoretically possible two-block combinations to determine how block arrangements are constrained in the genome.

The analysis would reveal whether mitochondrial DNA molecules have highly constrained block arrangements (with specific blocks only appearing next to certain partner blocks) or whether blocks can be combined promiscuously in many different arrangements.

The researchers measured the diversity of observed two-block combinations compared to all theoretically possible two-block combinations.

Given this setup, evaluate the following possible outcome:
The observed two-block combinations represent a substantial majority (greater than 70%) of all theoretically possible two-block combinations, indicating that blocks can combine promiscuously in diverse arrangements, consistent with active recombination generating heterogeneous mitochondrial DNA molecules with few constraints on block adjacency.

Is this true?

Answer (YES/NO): NO